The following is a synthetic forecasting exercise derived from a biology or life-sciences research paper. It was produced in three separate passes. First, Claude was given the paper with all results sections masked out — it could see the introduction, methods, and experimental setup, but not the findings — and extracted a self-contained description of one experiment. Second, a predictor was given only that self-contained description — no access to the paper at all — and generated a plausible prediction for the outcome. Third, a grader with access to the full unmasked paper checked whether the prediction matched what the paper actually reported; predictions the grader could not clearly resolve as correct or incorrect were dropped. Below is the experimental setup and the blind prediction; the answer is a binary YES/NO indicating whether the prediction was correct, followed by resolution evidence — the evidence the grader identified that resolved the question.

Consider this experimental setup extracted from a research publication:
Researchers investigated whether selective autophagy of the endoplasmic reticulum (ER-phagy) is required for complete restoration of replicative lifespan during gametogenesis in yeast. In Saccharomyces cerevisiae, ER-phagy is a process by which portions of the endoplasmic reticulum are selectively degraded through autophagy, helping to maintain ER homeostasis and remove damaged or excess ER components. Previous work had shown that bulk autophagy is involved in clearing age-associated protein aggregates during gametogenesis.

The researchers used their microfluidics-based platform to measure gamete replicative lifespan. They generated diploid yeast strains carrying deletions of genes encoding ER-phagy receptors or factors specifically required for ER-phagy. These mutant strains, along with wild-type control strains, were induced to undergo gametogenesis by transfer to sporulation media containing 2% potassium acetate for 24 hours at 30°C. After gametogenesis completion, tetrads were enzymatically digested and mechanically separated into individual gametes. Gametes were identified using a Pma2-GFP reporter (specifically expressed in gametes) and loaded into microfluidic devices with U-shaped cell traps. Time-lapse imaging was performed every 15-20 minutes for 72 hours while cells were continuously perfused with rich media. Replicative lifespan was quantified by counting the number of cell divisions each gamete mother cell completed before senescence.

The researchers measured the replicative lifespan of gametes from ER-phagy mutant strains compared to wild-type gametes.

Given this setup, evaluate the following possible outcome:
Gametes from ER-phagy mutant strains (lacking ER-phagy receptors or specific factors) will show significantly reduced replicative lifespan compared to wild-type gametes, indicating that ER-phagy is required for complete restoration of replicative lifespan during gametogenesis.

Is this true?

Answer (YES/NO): NO